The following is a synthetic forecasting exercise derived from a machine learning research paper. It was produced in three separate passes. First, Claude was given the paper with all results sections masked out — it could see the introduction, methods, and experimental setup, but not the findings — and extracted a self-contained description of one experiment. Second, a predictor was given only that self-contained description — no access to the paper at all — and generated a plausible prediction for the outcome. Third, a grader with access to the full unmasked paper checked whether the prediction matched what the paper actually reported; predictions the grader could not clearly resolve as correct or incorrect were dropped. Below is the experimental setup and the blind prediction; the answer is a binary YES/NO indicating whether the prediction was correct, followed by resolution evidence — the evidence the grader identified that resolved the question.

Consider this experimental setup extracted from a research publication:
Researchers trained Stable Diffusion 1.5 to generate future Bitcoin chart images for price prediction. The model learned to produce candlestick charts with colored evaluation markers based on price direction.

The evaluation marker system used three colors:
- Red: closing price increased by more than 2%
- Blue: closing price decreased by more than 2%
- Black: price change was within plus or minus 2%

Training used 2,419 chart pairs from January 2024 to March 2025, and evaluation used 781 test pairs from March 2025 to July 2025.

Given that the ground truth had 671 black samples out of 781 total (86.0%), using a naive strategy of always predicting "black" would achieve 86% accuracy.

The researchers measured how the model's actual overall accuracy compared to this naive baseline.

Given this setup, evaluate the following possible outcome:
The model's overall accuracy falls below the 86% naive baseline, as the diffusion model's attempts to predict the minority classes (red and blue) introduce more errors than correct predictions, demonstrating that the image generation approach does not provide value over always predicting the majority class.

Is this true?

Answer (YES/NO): YES